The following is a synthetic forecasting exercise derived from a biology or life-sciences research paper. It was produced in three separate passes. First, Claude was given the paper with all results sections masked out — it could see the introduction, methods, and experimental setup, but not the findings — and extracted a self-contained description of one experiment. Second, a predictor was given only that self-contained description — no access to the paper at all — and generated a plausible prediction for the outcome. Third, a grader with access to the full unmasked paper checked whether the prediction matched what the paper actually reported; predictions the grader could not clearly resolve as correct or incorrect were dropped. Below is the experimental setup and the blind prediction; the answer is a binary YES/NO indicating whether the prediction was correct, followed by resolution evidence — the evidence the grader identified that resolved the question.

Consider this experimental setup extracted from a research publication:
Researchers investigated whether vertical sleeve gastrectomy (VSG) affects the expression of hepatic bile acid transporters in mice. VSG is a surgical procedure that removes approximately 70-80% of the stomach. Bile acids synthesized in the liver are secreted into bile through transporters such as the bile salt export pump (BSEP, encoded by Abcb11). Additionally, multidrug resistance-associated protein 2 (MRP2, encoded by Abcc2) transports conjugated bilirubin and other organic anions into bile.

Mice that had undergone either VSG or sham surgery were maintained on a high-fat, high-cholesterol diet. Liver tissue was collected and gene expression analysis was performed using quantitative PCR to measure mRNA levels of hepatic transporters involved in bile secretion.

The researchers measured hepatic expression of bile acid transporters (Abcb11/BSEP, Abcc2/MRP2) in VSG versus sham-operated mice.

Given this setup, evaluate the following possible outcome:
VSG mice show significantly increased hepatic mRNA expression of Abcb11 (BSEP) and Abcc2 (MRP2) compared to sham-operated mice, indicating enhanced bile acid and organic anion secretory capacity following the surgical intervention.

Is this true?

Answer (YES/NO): NO